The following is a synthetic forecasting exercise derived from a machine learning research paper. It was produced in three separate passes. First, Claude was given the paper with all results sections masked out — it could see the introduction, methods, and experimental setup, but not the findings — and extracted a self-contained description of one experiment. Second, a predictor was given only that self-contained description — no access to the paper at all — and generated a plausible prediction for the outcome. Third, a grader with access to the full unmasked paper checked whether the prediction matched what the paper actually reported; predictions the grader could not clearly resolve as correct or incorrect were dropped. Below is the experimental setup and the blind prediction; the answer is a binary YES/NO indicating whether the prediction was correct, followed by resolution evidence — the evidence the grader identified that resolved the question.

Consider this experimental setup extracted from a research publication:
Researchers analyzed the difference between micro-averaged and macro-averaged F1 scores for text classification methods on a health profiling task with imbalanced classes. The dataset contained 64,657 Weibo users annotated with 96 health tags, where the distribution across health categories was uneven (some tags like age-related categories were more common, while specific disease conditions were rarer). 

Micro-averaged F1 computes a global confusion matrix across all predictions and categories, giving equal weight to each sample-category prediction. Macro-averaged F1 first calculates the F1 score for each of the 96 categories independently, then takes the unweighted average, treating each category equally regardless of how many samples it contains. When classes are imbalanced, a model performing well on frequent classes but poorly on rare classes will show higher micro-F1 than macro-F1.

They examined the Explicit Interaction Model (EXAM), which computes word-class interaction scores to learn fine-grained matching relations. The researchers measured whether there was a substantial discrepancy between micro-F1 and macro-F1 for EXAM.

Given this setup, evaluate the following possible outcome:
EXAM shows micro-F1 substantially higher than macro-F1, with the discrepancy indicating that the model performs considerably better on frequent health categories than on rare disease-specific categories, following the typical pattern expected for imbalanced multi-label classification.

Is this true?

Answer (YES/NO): YES